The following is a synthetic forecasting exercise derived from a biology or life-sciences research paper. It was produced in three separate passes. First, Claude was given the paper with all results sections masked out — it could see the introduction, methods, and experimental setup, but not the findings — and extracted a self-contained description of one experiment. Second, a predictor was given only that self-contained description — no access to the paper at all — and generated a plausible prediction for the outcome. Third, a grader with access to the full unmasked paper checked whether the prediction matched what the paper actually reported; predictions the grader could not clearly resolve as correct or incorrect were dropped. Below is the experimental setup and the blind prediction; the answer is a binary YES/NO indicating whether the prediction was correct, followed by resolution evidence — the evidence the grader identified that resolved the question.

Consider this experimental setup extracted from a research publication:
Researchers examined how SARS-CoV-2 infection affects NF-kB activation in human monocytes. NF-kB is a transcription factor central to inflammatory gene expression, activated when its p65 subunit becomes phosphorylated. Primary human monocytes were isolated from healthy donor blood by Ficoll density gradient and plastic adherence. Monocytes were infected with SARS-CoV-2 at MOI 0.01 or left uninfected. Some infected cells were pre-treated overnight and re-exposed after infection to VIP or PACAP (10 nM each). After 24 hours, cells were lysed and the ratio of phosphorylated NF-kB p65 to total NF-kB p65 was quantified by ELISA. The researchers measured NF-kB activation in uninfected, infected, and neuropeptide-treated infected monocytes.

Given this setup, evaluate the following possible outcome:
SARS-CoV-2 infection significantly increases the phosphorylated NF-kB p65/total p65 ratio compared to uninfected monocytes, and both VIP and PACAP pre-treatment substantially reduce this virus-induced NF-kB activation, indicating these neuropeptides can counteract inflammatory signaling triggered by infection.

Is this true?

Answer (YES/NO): YES